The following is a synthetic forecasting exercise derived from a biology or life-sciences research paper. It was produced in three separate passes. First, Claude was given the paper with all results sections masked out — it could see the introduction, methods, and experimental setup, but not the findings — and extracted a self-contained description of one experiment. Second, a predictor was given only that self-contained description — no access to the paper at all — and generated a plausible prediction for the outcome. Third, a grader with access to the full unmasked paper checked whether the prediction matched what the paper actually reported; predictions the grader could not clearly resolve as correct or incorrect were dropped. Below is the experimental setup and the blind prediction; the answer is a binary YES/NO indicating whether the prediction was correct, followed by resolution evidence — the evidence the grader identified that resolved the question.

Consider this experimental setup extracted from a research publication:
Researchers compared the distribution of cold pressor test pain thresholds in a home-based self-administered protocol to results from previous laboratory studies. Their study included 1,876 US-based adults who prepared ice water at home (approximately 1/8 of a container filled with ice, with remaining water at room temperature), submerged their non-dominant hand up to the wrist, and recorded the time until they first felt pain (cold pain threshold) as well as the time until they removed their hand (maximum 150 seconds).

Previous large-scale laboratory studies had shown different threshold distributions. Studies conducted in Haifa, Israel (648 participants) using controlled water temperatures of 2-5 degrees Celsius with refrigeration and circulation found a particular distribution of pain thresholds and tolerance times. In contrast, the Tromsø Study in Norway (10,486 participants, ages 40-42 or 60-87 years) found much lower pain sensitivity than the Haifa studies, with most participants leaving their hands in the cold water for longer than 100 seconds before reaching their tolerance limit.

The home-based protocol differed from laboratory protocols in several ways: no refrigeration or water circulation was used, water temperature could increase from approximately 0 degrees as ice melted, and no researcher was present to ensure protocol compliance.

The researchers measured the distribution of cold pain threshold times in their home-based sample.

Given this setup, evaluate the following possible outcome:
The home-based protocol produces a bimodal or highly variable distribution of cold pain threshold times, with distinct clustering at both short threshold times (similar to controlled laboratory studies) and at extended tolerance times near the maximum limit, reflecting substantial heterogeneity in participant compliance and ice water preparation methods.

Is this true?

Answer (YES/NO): NO